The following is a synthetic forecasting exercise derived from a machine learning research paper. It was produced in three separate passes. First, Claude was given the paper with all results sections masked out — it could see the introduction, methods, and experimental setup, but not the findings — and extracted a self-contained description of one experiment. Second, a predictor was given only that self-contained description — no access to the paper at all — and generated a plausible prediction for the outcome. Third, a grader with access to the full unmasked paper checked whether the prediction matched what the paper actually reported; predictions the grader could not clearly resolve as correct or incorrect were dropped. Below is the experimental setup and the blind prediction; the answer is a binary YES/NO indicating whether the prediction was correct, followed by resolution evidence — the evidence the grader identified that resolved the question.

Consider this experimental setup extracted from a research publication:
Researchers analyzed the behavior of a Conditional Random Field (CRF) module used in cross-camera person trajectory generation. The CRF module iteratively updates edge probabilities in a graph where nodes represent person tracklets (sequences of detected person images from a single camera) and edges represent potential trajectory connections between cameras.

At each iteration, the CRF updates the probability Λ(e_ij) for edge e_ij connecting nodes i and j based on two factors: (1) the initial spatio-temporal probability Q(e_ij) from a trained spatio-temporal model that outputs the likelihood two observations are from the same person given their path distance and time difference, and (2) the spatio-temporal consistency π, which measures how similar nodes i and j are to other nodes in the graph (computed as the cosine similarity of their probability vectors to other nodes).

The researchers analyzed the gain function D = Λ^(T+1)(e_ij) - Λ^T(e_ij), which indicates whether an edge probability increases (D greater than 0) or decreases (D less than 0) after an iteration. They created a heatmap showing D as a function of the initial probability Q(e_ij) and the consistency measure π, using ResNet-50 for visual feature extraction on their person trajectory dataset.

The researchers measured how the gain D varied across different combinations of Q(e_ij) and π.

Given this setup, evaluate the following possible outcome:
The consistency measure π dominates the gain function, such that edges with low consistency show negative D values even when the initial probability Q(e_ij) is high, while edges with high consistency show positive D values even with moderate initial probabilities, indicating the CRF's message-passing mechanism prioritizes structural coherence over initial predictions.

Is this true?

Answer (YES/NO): NO